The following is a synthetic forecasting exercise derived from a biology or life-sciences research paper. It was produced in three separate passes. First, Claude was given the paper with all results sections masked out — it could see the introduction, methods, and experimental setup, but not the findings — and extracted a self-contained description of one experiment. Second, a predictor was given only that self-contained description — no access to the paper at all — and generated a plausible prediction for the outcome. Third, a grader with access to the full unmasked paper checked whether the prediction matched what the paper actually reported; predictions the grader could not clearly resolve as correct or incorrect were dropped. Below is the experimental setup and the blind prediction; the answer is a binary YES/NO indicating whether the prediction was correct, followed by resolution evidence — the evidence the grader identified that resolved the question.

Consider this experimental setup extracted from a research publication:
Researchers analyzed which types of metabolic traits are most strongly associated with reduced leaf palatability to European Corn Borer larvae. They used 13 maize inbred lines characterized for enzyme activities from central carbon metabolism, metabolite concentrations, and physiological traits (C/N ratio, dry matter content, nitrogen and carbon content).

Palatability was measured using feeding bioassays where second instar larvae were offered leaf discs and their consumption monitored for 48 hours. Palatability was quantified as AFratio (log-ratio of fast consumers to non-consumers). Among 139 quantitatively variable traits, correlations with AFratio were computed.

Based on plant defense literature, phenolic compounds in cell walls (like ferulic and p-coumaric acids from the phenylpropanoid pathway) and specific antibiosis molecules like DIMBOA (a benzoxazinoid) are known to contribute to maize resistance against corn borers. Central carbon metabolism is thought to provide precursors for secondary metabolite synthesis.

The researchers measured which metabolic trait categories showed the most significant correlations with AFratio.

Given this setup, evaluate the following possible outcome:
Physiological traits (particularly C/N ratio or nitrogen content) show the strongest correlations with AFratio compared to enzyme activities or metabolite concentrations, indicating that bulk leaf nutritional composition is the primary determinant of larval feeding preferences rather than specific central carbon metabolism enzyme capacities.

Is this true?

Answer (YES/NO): NO